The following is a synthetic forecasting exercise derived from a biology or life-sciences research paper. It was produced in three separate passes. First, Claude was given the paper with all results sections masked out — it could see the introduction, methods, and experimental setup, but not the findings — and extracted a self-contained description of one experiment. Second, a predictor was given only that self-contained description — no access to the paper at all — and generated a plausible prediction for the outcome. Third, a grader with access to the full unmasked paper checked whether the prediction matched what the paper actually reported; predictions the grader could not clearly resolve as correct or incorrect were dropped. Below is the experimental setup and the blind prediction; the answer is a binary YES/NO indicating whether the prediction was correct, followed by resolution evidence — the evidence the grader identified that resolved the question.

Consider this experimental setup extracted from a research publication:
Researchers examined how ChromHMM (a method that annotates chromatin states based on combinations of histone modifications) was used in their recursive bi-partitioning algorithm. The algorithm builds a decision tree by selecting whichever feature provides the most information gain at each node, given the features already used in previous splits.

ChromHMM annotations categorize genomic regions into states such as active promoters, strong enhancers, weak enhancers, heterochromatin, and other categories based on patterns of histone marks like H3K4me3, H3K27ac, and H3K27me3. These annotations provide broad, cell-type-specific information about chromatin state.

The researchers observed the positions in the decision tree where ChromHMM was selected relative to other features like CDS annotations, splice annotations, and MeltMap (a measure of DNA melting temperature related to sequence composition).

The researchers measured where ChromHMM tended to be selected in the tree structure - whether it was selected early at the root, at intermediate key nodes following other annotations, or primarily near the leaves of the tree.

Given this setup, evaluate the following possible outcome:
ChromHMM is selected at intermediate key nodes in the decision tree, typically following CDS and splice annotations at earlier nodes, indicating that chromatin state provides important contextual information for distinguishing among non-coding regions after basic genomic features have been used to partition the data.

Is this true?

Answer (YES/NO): NO